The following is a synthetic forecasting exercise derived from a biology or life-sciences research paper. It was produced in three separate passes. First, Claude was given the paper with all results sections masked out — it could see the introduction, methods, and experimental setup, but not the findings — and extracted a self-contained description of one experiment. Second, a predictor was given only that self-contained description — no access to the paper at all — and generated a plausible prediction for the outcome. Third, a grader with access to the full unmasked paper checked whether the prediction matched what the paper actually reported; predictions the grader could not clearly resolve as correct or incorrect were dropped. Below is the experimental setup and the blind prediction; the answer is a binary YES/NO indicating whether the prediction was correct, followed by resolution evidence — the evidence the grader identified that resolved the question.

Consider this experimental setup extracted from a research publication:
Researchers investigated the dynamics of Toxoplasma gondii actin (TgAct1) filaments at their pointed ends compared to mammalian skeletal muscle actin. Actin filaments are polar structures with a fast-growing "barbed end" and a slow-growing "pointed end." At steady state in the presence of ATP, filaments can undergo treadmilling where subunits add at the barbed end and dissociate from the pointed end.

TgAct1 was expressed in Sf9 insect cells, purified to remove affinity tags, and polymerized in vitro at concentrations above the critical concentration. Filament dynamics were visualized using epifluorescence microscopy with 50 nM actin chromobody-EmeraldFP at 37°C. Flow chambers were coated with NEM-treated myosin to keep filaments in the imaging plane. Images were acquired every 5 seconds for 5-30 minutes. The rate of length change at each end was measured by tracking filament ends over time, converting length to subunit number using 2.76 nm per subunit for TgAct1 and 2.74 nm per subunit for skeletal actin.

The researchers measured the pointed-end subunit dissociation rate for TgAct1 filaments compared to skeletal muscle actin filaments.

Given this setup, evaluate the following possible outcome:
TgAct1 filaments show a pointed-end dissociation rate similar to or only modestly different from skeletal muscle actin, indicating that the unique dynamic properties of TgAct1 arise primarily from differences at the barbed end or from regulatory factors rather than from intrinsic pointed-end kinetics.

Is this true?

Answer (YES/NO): NO